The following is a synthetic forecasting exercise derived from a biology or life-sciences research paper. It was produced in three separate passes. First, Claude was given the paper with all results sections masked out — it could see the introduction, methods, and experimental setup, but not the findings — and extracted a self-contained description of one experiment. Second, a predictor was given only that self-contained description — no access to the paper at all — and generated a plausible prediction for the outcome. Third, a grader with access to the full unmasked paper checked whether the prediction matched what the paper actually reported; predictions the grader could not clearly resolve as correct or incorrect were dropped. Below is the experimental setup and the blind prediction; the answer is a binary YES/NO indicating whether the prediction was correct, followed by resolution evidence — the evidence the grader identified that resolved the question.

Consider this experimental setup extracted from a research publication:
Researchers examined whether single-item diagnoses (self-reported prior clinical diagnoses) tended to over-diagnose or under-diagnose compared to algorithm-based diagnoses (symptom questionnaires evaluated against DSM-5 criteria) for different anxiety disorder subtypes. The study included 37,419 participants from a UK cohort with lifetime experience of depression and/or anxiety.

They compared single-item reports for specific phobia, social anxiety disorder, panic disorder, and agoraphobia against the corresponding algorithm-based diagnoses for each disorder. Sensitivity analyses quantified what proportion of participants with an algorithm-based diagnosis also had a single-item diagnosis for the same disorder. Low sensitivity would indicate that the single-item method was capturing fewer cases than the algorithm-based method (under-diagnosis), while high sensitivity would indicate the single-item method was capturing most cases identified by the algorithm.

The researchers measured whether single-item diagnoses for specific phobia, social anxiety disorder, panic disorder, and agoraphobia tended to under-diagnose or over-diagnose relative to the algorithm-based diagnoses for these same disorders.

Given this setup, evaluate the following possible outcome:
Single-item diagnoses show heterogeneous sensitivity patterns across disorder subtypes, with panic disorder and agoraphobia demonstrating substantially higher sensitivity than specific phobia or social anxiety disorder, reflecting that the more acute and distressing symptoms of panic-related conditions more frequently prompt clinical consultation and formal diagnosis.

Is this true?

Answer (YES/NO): NO